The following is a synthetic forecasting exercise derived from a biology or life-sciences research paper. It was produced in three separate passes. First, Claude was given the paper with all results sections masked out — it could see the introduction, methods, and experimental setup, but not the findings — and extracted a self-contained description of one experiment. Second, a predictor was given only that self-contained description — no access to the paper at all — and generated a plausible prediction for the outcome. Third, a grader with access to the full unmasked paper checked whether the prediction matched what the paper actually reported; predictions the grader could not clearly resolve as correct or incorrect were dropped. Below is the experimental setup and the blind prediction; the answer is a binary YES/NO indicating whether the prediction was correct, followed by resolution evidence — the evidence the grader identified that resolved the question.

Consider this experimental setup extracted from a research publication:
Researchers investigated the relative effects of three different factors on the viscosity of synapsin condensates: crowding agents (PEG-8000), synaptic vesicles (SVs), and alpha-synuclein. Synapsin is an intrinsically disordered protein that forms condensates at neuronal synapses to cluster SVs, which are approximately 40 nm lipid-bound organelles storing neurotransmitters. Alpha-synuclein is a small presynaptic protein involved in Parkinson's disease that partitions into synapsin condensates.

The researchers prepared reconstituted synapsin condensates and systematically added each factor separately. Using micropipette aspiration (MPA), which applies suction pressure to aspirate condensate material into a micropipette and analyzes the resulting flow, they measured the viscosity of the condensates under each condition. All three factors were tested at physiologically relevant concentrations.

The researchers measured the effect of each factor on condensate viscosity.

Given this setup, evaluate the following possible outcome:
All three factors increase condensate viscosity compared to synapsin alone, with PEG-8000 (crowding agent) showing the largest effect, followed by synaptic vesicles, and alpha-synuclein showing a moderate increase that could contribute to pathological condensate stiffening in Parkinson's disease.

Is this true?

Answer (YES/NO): NO